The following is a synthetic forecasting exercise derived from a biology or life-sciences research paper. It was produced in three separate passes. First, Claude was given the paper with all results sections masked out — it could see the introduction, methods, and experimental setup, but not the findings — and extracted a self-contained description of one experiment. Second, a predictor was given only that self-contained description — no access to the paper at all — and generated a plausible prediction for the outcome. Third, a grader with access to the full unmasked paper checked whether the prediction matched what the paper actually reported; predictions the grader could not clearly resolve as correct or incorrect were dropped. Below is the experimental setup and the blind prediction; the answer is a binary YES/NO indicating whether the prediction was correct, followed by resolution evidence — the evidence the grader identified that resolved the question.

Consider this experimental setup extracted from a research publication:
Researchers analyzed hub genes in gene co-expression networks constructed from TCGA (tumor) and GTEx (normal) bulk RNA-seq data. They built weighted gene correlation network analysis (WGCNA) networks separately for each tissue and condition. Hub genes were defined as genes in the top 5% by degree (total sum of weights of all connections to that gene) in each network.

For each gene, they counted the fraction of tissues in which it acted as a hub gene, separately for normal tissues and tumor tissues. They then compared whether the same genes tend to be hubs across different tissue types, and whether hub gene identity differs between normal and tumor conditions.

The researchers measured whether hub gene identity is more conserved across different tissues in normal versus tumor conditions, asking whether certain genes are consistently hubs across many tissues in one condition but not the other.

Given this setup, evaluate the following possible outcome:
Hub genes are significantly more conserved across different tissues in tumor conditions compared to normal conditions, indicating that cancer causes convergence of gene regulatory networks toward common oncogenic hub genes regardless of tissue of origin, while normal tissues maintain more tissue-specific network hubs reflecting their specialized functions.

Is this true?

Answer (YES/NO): YES